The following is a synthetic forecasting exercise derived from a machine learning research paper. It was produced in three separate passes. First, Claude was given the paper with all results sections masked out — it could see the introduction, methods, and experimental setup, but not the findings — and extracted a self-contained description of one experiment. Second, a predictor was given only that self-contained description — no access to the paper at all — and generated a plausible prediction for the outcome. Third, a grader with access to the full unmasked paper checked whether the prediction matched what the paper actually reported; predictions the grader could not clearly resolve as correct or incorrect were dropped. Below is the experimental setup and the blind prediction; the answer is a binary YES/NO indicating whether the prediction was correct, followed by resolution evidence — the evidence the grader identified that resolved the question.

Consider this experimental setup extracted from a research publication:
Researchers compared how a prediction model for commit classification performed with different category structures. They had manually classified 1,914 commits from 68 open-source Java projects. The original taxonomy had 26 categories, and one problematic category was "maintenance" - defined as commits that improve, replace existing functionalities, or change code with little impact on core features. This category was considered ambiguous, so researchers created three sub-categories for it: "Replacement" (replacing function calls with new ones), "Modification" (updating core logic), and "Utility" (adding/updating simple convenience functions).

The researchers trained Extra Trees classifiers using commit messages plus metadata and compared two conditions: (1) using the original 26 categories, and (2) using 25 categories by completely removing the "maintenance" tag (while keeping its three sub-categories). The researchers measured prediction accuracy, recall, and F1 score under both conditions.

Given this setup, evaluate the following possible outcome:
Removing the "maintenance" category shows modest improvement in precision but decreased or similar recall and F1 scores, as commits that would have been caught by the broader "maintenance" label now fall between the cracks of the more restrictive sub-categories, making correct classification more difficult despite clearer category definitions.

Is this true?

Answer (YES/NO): NO